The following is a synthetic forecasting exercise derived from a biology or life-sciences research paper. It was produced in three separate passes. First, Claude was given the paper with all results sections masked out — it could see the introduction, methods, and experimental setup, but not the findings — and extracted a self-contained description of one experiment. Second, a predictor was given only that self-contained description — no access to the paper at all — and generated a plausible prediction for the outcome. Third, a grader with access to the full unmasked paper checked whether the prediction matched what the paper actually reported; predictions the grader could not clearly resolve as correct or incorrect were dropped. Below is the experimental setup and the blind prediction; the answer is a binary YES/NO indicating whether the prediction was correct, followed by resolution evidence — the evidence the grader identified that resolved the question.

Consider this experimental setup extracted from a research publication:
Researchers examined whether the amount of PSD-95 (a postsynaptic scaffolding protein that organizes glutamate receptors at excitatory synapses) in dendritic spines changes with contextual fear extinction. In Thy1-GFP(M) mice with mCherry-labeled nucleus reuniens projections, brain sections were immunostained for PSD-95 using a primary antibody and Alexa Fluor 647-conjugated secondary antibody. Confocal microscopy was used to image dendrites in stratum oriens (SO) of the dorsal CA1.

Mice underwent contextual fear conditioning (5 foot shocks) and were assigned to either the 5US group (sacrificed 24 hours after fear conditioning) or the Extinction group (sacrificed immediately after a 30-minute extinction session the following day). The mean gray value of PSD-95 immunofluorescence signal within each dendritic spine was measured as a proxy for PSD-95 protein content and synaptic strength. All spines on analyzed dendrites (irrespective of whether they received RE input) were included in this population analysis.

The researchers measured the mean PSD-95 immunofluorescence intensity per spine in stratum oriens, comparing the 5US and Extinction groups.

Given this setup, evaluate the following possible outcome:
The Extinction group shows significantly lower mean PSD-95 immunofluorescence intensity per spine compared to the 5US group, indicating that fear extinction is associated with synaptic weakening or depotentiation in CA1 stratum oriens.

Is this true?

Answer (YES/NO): NO